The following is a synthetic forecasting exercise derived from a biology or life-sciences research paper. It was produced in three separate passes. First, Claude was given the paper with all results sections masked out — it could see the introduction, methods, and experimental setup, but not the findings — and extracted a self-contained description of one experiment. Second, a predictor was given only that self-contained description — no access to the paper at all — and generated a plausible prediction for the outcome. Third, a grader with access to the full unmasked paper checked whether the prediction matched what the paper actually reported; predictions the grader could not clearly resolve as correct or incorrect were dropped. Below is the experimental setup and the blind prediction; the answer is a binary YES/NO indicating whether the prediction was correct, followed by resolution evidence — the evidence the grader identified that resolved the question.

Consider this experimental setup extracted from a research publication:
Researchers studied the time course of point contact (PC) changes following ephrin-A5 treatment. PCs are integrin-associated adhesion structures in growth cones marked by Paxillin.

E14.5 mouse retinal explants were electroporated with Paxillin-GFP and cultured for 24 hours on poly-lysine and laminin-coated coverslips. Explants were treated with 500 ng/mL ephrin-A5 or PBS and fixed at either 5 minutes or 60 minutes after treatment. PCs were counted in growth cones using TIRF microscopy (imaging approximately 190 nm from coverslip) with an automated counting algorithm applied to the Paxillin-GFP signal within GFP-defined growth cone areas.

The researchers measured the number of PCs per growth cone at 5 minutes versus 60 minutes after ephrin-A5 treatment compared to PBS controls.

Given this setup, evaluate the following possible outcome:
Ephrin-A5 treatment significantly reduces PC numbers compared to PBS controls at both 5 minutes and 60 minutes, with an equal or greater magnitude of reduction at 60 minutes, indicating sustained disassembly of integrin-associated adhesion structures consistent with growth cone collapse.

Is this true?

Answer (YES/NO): YES